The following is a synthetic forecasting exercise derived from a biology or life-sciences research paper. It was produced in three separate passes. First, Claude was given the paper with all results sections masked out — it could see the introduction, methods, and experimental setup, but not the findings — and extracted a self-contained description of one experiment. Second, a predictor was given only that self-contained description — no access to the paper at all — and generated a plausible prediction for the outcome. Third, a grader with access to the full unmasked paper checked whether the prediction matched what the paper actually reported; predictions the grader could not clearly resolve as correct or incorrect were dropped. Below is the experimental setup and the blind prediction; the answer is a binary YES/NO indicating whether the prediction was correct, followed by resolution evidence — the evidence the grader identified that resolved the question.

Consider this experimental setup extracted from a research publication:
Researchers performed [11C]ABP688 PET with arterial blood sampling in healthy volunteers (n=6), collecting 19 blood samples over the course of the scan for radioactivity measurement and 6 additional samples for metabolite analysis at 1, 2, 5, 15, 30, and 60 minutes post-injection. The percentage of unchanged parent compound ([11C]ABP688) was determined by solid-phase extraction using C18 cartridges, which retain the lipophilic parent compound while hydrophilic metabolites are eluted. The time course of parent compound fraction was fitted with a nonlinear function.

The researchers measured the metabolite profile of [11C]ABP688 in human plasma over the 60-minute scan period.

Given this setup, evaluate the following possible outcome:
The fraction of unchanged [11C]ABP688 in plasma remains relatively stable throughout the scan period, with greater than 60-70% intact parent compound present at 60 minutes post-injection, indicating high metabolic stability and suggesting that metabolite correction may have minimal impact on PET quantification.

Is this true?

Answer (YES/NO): NO